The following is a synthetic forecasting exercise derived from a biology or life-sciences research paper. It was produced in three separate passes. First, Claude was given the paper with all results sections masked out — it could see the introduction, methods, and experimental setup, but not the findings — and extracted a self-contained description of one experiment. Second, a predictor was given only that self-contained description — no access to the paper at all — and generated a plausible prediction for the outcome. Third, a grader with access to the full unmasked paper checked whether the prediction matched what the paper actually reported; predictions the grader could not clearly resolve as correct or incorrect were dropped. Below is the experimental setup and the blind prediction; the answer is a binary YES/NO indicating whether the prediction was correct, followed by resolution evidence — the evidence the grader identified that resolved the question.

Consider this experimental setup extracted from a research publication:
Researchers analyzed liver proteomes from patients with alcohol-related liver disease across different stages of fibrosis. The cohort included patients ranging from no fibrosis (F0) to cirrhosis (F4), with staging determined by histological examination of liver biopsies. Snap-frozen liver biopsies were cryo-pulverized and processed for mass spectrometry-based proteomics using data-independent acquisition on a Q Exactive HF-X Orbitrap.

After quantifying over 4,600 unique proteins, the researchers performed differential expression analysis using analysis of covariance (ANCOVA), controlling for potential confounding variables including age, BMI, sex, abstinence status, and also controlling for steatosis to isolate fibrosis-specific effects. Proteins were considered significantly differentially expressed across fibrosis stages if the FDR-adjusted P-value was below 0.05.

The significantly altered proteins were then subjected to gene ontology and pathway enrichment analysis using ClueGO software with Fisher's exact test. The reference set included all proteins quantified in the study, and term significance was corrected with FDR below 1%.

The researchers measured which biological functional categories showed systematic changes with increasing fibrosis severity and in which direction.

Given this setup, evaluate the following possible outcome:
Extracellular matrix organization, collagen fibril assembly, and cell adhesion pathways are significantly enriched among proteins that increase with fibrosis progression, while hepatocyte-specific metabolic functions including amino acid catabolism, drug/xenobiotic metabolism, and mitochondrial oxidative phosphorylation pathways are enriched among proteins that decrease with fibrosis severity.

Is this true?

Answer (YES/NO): NO